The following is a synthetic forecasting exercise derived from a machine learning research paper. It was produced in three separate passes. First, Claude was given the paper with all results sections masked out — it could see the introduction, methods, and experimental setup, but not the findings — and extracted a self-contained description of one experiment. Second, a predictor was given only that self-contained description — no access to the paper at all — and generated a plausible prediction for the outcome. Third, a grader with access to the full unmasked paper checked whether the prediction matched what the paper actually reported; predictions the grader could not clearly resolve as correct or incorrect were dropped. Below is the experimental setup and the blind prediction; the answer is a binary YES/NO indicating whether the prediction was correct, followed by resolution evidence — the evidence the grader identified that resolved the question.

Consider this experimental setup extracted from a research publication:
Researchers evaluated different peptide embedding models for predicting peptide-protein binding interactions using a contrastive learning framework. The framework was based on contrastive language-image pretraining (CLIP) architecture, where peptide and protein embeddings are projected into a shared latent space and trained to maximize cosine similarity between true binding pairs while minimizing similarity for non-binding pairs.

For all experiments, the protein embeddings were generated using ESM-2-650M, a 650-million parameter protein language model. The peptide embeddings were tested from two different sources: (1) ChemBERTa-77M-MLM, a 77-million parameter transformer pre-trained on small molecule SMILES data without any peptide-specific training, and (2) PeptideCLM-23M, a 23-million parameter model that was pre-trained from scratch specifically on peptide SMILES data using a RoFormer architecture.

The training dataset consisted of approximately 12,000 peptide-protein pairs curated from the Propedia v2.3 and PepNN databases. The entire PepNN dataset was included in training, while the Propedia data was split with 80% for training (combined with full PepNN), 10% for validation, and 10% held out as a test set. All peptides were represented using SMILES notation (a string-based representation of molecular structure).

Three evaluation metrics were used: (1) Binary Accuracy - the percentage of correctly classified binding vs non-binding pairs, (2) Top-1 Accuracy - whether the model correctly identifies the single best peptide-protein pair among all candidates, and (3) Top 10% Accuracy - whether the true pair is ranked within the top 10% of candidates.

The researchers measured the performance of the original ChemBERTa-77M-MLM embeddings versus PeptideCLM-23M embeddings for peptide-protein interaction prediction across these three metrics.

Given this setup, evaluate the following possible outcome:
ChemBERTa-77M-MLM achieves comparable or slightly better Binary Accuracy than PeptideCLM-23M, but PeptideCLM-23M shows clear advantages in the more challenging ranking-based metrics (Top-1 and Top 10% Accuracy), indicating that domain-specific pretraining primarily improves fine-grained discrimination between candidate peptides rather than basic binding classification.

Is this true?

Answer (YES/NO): NO